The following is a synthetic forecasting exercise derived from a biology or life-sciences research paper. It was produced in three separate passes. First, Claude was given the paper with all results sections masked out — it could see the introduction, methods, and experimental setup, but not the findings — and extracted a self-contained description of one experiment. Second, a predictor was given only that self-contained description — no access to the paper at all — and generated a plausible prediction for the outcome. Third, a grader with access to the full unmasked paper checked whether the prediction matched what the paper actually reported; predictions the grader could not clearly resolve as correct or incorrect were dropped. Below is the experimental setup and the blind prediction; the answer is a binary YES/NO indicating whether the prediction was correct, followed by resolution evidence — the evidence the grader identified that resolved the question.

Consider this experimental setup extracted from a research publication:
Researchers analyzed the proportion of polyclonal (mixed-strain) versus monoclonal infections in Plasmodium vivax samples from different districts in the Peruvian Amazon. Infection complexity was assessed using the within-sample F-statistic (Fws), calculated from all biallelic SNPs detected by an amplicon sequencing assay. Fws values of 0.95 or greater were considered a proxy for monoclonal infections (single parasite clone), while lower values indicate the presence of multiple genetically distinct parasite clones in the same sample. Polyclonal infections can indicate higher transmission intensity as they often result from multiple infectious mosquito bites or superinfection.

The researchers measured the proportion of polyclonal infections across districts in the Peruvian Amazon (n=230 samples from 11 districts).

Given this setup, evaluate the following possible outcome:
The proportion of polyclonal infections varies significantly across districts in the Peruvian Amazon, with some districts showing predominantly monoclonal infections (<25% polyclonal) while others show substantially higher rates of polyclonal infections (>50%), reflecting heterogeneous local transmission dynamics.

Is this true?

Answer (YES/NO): NO